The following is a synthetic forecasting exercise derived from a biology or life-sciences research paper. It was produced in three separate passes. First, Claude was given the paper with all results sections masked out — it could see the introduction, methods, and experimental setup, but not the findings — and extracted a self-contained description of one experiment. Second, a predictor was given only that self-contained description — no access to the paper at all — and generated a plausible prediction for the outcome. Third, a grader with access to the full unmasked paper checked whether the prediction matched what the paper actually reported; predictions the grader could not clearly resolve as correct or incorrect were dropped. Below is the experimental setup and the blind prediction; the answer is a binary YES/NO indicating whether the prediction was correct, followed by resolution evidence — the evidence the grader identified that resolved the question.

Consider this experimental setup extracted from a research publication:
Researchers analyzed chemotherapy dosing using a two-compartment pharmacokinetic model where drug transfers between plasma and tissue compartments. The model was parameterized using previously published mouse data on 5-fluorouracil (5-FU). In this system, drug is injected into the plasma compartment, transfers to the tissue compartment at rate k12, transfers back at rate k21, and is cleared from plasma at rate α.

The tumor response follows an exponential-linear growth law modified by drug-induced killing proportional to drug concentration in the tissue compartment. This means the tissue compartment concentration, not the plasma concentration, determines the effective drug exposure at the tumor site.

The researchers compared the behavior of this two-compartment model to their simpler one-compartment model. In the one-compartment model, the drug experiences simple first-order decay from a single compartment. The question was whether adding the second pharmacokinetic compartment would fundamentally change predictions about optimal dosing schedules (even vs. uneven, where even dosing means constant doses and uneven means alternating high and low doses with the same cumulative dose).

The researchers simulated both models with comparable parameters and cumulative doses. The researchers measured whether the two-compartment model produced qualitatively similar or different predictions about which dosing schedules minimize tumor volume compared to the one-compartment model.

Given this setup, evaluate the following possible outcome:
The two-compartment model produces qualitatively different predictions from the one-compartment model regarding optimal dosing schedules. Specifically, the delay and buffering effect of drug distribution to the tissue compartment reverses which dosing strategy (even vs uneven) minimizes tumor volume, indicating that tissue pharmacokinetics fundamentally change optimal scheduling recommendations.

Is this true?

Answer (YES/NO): NO